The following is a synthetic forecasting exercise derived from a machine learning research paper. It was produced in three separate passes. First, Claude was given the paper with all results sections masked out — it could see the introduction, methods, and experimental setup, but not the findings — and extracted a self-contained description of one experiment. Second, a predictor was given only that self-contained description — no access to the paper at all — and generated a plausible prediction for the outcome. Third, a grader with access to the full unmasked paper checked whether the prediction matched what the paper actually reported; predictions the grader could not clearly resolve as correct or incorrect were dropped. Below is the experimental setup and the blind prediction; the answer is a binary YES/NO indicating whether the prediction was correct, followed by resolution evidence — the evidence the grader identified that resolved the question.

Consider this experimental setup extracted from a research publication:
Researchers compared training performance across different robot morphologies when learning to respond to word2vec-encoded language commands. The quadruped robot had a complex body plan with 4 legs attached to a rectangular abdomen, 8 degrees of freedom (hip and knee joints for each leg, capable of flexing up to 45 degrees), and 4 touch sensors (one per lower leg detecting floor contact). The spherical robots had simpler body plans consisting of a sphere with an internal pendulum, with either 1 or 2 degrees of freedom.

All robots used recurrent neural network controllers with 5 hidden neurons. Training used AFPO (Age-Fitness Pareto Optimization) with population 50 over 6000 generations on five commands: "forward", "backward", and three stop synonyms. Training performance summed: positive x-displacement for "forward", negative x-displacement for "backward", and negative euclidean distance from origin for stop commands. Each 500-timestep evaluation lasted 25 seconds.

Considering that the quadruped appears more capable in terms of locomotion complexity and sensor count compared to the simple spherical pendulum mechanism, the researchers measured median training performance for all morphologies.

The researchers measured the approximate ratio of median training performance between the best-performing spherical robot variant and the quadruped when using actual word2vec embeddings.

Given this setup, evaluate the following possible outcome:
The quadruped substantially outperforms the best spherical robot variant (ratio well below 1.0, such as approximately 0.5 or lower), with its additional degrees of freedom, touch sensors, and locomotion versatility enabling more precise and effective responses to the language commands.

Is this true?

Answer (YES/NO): NO